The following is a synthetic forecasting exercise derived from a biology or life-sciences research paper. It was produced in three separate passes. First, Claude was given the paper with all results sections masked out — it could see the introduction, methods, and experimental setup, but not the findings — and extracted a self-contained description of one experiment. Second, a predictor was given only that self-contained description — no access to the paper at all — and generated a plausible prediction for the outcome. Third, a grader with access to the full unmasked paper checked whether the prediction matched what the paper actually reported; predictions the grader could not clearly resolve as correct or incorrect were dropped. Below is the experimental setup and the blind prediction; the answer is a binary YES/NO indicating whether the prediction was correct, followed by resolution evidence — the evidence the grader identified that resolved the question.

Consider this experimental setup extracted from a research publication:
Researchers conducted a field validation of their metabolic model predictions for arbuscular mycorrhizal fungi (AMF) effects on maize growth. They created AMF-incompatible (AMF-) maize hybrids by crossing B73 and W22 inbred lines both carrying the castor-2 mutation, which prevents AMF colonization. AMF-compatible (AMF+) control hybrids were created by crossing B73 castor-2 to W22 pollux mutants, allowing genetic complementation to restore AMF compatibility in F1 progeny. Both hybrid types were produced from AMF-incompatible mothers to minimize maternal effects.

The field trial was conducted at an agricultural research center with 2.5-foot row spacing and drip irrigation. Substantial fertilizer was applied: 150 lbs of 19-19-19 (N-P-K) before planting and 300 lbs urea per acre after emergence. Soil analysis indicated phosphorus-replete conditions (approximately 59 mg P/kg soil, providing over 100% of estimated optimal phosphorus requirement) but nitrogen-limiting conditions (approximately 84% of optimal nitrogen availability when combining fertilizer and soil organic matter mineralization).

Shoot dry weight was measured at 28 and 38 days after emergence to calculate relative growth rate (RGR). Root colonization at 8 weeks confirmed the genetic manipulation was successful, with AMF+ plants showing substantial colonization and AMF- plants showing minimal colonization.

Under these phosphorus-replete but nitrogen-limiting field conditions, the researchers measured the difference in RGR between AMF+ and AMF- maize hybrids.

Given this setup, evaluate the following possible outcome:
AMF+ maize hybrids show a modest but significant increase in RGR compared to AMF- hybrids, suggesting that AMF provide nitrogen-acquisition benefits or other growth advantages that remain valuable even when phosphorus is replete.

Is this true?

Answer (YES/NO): YES